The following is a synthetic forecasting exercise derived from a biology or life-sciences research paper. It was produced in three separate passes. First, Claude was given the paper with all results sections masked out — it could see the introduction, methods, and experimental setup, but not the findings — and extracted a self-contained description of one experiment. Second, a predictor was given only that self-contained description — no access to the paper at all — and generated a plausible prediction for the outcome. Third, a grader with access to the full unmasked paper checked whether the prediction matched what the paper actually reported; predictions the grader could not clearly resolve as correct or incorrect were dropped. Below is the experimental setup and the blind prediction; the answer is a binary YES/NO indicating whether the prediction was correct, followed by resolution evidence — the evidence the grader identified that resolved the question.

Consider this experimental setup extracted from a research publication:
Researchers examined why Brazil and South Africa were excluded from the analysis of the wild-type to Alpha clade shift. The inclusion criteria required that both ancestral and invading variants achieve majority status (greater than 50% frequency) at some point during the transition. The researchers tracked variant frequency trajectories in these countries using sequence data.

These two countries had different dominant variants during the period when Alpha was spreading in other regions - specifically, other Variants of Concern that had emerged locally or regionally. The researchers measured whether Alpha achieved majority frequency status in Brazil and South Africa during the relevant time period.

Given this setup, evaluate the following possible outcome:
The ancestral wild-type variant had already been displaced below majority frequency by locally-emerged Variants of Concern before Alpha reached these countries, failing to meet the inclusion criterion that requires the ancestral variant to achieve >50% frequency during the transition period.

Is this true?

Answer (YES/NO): NO